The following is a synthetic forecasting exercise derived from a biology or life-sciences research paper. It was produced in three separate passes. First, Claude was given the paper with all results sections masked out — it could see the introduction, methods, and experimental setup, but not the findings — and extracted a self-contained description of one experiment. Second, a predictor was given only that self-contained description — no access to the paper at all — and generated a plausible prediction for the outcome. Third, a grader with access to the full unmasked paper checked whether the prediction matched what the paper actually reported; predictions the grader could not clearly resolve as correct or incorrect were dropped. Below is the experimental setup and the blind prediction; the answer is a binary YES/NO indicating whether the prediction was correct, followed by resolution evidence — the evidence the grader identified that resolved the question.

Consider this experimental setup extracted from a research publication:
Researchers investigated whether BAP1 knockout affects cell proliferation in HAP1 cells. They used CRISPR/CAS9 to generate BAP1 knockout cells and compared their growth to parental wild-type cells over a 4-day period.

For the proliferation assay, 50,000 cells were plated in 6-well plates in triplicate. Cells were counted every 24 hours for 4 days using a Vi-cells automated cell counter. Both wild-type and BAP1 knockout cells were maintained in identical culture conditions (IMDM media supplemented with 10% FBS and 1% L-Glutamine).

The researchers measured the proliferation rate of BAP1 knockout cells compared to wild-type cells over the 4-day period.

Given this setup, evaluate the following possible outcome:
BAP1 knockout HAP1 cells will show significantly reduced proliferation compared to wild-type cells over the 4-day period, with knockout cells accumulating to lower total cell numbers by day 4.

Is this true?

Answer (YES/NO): NO